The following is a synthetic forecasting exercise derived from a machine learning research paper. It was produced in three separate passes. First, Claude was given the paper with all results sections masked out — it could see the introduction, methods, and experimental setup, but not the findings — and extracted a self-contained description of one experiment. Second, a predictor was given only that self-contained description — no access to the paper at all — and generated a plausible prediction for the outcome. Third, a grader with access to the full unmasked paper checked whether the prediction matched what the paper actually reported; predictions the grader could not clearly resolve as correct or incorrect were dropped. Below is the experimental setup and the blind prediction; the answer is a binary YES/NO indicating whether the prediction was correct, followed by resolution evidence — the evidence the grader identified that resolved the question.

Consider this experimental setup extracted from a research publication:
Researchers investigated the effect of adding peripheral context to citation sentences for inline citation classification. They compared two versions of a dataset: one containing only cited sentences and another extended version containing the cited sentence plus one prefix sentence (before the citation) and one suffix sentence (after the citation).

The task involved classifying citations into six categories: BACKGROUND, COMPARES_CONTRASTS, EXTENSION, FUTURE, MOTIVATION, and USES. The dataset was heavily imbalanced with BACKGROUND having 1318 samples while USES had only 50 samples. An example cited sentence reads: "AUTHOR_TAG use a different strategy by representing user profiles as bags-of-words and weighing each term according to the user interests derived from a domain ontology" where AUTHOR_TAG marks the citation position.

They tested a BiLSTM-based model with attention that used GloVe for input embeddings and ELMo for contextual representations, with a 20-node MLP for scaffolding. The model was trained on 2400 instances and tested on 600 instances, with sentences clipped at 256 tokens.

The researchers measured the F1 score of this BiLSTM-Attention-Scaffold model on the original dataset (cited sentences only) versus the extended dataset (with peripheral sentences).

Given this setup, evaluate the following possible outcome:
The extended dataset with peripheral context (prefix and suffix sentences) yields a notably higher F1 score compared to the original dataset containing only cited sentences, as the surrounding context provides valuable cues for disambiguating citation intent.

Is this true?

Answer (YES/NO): NO